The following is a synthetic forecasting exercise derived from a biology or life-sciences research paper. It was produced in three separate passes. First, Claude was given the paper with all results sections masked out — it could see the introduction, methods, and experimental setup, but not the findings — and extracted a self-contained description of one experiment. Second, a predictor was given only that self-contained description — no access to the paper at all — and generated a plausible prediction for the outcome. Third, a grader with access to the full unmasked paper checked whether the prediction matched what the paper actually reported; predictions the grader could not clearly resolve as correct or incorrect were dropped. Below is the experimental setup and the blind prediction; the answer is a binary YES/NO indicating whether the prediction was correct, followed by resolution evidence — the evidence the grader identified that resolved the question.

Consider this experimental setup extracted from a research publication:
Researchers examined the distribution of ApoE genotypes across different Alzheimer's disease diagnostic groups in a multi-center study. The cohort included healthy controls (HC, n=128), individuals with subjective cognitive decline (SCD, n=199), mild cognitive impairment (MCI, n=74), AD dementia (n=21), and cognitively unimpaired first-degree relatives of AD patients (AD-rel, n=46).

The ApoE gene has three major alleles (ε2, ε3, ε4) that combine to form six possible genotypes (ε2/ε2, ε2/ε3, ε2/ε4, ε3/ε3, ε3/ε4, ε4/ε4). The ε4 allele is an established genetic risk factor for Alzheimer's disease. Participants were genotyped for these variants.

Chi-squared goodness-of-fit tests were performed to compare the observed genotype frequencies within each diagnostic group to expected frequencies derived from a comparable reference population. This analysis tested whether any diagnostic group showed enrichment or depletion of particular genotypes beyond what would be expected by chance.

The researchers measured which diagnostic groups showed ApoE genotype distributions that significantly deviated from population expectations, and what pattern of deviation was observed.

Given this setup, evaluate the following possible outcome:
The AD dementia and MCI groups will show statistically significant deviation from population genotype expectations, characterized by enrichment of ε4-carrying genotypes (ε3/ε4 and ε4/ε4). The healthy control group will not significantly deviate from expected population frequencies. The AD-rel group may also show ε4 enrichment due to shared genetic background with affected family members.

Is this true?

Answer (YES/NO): YES